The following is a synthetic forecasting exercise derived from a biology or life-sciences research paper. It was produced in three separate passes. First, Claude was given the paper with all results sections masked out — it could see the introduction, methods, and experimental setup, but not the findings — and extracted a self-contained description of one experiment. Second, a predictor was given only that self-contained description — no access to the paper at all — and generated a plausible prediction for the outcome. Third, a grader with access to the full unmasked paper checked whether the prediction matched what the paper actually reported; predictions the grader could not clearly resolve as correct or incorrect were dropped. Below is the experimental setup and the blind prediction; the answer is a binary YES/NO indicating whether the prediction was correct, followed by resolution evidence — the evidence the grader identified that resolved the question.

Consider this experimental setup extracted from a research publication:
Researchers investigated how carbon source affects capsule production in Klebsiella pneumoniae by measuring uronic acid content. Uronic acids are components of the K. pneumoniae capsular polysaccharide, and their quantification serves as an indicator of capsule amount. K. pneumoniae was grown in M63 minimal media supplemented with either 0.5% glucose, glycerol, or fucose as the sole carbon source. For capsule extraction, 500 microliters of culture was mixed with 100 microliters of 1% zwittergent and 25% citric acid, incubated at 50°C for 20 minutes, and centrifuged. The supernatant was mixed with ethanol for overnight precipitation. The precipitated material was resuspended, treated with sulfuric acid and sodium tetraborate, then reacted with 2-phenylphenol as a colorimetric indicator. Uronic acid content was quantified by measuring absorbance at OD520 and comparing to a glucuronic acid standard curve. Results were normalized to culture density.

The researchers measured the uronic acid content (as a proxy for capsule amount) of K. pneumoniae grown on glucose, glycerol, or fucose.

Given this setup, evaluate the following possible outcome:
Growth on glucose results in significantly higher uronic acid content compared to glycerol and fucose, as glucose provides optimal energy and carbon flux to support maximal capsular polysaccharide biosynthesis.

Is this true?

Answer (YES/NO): NO